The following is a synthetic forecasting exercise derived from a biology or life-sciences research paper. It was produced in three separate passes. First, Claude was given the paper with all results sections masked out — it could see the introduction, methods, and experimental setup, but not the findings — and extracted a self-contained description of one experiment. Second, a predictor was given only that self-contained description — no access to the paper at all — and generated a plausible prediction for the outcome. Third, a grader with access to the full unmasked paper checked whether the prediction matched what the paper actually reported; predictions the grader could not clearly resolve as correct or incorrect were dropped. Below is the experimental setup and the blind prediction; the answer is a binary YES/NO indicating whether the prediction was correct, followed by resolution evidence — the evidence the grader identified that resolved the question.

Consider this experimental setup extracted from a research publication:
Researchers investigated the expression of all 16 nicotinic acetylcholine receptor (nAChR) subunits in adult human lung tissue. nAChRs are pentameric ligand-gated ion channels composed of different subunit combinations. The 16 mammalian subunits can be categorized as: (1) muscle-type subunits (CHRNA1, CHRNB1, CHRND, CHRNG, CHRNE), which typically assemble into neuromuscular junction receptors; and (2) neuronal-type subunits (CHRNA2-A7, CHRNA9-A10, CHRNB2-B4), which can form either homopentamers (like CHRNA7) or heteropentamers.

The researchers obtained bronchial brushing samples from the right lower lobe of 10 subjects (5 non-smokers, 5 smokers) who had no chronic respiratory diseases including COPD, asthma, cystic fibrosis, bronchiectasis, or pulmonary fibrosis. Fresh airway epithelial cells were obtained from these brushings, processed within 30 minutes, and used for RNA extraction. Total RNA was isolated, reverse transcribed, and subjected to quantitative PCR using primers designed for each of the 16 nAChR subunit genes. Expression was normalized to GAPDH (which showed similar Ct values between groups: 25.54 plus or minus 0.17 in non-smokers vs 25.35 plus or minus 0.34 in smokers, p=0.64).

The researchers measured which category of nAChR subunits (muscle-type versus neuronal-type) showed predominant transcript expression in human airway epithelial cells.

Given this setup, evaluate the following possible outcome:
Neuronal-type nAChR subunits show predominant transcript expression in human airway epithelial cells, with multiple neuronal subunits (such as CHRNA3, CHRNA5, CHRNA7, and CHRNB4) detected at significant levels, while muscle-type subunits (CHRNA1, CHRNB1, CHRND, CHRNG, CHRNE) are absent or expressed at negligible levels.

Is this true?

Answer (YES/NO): NO